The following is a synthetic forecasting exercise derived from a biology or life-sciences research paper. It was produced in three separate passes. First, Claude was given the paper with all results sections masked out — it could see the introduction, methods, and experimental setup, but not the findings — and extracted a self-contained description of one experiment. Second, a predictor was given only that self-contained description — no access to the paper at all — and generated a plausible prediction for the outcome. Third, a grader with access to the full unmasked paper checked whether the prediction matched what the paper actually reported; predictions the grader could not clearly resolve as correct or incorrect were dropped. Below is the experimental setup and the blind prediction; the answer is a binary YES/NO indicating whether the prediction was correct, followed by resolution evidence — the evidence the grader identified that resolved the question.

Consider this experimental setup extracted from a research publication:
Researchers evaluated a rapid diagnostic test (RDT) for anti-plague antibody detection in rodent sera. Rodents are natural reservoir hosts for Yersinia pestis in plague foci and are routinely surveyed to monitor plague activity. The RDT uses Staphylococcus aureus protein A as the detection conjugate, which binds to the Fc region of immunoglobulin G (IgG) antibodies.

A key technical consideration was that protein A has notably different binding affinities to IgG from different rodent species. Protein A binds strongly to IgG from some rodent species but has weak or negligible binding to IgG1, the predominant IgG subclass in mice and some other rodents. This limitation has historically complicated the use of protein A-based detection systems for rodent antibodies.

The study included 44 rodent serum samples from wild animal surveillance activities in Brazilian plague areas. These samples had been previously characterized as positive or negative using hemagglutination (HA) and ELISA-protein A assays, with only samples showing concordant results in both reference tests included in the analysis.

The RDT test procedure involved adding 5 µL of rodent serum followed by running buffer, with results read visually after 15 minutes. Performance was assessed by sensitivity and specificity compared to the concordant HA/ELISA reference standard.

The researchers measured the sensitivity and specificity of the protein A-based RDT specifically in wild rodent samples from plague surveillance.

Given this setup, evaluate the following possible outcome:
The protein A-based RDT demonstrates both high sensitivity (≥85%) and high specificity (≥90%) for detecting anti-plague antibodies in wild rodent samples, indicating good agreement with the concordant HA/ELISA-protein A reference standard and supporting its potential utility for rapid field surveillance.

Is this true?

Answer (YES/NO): YES